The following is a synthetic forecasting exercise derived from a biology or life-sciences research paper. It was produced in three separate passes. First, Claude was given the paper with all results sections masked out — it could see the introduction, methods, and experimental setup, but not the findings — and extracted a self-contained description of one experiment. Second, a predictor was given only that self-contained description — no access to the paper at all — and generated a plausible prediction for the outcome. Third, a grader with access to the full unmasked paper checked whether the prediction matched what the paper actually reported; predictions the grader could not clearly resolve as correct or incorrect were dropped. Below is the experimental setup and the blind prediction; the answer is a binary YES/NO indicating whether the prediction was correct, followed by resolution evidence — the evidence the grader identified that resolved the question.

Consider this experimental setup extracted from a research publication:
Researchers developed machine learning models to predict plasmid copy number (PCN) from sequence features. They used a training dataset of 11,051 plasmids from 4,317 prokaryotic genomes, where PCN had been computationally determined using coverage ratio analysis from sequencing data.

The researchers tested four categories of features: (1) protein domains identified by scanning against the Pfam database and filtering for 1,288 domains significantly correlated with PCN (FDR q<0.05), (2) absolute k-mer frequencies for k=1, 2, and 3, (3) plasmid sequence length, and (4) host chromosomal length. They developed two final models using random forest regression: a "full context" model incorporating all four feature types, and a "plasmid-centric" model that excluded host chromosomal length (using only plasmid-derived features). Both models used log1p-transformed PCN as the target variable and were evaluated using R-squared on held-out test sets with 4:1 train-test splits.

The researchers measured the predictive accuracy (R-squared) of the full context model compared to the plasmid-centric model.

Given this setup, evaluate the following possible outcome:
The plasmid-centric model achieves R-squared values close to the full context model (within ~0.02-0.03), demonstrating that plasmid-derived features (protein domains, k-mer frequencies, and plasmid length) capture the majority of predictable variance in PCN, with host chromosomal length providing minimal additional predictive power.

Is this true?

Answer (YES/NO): YES